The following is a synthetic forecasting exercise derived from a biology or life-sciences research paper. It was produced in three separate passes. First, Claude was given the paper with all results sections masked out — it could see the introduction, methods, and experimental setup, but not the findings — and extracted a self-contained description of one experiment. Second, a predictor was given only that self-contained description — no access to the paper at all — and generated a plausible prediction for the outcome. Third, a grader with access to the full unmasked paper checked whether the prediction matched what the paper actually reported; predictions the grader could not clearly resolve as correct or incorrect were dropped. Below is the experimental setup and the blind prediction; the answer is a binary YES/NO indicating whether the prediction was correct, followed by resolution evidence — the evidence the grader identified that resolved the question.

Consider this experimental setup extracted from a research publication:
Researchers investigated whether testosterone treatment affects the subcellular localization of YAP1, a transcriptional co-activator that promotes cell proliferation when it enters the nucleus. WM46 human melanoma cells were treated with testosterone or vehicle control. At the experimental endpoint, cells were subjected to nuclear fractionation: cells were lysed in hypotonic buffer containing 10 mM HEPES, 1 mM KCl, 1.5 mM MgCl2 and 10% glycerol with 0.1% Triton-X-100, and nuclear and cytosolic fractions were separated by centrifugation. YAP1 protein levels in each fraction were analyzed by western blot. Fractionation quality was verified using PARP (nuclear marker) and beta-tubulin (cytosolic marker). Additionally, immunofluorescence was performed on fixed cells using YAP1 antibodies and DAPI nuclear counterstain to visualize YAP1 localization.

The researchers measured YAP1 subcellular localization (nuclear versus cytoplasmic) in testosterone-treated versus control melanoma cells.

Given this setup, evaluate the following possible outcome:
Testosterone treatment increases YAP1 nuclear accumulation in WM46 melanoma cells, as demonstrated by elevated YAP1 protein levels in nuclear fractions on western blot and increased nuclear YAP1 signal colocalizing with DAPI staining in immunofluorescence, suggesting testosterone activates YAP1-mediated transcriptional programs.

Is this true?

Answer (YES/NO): YES